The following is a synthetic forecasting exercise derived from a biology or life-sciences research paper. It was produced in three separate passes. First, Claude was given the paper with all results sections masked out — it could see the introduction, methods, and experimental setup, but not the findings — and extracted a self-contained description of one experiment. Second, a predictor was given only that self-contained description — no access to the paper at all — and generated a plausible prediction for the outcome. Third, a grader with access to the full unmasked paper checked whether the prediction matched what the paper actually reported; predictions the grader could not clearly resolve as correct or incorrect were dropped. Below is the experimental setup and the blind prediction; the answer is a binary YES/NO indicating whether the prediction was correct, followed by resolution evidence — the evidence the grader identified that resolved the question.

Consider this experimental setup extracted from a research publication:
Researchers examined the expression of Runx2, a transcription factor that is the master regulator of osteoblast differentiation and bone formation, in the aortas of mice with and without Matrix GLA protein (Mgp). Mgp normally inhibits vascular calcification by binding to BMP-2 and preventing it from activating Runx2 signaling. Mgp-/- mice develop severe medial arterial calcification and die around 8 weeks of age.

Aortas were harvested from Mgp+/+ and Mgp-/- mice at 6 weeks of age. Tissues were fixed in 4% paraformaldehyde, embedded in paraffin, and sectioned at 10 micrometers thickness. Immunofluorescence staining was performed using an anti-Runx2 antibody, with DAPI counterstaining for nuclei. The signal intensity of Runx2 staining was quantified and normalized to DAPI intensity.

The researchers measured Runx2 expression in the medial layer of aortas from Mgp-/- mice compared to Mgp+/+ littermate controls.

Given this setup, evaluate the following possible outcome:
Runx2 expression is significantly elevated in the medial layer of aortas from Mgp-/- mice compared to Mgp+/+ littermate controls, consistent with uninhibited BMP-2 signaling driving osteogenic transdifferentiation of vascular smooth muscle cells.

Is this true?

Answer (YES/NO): YES